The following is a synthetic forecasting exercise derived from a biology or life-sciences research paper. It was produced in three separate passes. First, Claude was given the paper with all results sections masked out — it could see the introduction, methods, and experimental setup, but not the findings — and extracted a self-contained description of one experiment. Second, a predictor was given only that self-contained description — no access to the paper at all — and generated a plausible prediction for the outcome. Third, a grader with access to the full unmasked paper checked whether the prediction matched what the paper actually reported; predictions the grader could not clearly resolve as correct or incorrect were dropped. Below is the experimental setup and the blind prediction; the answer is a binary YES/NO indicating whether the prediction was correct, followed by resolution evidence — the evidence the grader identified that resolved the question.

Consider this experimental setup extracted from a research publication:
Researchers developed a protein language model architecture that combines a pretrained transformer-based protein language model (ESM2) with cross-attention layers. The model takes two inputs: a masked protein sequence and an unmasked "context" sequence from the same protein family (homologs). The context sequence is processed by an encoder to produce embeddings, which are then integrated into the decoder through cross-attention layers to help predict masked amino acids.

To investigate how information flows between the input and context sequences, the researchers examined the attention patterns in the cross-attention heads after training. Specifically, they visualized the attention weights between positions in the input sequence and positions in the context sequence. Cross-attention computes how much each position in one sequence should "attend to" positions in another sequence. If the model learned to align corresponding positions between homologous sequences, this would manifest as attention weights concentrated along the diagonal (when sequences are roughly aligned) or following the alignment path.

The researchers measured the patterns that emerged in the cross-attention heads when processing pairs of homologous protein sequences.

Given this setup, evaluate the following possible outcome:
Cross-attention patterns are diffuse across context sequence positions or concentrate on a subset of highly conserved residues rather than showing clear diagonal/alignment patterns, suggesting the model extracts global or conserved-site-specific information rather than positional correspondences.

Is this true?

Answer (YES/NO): NO